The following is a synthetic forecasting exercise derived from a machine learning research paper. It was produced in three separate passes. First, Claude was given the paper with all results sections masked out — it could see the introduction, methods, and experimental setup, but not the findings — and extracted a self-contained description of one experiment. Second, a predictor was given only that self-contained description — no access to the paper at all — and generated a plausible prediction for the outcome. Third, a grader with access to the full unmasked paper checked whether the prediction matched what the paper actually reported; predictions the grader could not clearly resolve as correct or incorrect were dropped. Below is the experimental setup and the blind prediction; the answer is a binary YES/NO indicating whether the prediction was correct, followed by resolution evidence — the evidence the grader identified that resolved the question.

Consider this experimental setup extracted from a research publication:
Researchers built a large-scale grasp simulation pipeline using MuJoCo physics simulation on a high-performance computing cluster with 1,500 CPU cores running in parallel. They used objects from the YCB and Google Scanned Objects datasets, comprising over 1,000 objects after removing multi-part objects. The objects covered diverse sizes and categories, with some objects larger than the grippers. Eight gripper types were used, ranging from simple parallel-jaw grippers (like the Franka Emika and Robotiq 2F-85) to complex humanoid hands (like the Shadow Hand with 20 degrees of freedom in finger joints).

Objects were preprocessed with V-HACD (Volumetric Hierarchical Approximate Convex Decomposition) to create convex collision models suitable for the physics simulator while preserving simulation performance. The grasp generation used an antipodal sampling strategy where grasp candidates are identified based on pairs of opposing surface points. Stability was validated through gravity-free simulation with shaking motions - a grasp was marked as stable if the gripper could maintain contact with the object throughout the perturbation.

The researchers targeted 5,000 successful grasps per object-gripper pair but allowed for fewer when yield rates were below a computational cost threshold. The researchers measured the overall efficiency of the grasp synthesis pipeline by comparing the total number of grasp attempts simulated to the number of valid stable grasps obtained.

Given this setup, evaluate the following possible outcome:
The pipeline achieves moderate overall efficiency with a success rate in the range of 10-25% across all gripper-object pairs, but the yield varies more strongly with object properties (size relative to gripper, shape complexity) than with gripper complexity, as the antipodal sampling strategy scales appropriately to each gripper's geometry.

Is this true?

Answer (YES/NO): NO